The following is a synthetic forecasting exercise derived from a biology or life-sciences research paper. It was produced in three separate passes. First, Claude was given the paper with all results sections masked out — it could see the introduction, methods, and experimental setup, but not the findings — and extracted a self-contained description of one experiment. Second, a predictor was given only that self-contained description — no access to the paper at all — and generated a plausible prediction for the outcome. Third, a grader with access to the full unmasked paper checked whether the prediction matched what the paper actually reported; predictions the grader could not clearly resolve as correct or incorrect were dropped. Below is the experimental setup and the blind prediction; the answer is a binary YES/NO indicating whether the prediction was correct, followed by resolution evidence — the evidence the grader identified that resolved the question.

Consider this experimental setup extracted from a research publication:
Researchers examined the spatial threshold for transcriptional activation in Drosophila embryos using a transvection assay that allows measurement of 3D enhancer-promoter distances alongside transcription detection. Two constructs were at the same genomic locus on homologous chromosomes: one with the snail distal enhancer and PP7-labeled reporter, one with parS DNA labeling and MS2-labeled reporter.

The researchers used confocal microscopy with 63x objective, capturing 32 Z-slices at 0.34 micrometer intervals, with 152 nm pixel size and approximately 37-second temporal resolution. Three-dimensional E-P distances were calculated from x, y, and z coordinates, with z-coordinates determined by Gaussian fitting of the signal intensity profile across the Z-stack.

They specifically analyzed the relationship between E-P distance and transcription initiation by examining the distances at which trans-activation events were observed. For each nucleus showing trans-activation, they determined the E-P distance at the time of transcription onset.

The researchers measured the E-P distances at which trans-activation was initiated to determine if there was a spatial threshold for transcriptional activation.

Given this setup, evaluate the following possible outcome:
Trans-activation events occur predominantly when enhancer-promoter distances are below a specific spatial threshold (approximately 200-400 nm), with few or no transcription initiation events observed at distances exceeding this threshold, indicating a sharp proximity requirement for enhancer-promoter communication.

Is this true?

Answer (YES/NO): NO